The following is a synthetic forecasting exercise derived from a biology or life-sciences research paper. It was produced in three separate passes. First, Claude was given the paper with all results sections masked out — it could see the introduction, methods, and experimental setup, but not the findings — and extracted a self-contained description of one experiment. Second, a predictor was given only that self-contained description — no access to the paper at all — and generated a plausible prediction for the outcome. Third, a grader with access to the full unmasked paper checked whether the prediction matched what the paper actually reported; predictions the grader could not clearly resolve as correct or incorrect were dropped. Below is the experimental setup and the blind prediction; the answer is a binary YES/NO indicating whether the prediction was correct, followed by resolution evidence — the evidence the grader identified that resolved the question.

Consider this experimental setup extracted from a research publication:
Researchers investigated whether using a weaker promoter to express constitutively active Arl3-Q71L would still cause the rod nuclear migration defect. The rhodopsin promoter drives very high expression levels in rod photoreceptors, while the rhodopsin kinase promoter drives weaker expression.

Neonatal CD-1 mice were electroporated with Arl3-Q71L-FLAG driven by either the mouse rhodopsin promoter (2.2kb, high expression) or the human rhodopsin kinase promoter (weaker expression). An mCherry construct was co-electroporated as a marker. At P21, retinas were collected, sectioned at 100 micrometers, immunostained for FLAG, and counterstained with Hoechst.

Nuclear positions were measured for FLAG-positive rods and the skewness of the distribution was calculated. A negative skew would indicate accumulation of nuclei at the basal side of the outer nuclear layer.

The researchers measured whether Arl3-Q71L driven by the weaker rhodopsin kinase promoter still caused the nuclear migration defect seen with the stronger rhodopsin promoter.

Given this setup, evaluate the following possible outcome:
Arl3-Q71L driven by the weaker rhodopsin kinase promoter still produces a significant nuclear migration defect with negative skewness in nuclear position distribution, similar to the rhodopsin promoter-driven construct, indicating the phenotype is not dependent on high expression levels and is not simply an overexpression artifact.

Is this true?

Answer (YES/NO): YES